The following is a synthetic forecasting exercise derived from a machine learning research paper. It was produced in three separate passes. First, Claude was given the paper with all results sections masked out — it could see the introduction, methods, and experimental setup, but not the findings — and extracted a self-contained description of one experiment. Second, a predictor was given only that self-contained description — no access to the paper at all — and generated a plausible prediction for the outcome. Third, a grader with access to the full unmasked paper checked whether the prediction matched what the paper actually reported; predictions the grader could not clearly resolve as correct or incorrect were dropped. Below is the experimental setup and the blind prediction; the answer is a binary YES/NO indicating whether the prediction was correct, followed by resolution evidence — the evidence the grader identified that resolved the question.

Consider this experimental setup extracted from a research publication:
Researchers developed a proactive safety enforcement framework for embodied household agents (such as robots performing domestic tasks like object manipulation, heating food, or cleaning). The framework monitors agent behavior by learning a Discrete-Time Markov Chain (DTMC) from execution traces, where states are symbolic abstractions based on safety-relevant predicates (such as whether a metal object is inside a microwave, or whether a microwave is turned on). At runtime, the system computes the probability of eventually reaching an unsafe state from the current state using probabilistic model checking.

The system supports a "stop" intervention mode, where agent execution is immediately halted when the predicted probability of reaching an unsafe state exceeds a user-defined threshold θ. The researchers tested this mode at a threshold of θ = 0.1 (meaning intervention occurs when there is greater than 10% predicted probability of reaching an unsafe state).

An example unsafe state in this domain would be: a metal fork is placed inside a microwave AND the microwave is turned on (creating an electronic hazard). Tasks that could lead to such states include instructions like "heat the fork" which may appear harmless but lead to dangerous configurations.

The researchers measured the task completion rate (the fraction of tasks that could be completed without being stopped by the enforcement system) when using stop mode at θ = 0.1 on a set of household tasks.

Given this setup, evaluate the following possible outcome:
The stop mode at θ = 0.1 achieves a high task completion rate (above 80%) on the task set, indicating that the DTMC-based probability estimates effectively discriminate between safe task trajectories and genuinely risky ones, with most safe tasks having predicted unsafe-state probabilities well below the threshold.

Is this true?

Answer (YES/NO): NO